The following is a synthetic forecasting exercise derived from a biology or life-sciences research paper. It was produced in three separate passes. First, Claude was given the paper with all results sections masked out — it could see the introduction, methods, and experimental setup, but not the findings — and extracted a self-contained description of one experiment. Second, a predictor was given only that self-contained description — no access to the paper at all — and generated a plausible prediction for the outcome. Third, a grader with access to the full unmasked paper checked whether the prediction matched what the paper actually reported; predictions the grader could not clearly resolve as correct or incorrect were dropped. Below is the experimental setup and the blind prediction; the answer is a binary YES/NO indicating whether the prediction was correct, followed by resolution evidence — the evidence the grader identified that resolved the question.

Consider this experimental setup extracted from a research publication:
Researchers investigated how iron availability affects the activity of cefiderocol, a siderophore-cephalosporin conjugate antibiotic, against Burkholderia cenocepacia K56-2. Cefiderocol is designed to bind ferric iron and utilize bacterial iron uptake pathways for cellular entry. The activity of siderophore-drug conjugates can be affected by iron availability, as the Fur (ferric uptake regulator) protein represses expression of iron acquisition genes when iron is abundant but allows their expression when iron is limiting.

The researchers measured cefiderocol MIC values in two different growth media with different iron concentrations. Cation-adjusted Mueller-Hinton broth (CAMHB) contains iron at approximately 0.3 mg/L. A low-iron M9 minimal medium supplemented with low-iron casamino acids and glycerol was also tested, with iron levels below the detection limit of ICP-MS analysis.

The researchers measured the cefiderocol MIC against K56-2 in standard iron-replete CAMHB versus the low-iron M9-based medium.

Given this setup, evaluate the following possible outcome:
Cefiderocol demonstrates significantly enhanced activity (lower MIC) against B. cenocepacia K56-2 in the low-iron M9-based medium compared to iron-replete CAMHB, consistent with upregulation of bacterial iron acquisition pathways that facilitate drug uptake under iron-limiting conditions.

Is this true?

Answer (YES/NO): NO